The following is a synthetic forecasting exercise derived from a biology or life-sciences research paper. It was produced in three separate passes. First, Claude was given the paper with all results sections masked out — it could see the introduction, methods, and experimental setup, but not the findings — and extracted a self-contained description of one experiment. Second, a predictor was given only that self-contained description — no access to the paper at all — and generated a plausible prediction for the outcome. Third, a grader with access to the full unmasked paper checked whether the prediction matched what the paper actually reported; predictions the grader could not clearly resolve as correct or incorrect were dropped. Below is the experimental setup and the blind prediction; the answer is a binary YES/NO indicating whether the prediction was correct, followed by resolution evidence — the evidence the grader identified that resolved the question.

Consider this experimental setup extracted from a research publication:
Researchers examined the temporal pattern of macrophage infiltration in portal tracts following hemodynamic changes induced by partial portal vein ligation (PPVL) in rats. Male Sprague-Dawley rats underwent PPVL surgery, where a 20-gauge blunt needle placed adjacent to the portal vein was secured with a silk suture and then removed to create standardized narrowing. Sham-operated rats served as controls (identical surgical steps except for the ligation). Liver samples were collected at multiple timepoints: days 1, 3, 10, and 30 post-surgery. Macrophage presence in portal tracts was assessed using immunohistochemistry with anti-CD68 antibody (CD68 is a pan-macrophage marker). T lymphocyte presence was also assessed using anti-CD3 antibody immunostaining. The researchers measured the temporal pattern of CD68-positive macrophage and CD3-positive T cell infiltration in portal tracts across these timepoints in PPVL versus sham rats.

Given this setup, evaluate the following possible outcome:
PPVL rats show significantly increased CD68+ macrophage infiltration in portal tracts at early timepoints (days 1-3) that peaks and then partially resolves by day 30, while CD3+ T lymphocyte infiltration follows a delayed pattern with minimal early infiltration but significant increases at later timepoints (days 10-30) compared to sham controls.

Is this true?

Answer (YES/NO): NO